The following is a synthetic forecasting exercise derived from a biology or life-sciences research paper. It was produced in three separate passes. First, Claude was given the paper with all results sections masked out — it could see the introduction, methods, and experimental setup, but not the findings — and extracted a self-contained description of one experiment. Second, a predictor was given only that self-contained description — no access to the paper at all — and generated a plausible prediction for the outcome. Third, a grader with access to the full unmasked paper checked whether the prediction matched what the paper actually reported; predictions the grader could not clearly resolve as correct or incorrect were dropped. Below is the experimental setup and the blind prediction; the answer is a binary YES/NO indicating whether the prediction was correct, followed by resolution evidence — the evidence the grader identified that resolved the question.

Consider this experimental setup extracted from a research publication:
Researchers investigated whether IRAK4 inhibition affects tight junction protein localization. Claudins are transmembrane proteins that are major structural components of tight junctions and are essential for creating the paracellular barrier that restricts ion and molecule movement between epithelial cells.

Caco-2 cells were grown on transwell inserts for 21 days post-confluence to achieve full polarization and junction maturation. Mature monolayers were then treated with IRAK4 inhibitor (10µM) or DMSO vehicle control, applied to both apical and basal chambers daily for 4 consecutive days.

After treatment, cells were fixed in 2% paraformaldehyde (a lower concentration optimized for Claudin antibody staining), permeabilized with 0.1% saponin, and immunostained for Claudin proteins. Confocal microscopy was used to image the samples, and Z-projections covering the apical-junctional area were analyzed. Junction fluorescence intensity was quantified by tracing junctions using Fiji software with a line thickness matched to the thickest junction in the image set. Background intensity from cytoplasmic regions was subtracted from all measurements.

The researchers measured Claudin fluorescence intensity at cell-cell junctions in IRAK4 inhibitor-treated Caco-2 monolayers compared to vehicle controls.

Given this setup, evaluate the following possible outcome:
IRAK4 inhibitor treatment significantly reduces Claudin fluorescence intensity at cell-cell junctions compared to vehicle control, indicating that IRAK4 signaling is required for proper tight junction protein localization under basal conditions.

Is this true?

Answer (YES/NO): YES